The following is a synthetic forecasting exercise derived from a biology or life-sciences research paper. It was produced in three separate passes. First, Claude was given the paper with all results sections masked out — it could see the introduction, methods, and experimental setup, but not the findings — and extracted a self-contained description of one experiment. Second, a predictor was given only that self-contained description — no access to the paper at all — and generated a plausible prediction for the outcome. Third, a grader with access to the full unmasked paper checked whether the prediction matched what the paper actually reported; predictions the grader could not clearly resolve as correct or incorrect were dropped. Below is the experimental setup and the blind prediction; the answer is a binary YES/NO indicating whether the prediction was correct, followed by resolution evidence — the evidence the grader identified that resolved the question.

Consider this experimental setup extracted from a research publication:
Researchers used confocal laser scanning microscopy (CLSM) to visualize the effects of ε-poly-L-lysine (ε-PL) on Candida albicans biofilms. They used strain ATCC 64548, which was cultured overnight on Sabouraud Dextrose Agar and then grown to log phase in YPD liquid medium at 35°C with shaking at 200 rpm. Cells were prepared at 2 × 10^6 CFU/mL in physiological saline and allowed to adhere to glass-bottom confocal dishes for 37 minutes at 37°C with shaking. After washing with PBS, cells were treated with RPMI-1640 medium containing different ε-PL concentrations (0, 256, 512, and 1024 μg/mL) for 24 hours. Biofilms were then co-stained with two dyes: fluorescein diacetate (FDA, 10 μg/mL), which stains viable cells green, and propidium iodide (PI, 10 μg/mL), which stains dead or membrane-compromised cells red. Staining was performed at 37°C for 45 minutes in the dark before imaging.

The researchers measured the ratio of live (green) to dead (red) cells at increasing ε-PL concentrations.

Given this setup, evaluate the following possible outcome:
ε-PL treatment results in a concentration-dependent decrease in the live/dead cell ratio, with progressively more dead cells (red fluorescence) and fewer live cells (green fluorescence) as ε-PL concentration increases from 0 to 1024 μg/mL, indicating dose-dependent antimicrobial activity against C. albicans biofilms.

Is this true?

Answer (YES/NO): YES